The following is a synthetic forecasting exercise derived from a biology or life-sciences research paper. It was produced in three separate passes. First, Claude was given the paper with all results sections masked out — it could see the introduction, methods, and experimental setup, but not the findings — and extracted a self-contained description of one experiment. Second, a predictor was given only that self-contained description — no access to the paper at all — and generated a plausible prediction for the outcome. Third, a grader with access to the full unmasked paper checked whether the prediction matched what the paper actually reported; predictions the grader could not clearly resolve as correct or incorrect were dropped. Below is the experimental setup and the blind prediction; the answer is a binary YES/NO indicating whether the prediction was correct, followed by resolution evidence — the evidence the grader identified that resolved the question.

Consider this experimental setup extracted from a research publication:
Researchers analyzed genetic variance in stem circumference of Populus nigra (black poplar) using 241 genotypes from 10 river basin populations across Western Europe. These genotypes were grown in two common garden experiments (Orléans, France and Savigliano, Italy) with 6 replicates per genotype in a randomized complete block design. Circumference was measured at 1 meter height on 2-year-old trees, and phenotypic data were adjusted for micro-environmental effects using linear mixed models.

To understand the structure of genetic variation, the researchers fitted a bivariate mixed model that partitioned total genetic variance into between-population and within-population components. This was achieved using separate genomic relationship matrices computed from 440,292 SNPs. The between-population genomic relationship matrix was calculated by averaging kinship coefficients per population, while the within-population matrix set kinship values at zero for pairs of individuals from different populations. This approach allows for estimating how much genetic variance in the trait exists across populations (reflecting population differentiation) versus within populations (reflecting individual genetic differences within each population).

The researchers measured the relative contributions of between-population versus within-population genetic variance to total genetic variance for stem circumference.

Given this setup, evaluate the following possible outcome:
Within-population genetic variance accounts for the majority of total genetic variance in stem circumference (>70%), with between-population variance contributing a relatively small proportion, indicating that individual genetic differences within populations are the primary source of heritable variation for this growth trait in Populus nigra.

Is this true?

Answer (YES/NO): NO